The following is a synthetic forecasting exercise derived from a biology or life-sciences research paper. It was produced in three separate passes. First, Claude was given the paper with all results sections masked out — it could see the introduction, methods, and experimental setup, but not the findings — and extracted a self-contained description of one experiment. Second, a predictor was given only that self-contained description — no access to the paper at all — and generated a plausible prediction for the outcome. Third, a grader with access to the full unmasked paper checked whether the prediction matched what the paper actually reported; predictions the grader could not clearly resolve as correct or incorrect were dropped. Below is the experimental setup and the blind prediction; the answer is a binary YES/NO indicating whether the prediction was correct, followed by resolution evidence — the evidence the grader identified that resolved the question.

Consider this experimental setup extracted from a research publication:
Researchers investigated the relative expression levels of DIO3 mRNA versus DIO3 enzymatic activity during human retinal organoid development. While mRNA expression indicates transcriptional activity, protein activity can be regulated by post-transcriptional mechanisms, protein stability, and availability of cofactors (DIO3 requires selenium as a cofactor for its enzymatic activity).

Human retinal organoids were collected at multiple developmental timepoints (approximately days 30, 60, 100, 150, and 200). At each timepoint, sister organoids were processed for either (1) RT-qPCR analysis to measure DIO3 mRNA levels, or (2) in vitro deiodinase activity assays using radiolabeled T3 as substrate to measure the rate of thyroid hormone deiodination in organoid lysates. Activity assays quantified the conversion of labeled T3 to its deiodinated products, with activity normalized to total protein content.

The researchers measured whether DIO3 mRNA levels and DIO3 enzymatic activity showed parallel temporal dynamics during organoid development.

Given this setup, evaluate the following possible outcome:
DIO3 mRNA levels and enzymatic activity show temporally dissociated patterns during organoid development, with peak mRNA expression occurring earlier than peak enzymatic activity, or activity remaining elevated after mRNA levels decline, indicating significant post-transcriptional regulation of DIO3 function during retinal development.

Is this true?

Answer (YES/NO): NO